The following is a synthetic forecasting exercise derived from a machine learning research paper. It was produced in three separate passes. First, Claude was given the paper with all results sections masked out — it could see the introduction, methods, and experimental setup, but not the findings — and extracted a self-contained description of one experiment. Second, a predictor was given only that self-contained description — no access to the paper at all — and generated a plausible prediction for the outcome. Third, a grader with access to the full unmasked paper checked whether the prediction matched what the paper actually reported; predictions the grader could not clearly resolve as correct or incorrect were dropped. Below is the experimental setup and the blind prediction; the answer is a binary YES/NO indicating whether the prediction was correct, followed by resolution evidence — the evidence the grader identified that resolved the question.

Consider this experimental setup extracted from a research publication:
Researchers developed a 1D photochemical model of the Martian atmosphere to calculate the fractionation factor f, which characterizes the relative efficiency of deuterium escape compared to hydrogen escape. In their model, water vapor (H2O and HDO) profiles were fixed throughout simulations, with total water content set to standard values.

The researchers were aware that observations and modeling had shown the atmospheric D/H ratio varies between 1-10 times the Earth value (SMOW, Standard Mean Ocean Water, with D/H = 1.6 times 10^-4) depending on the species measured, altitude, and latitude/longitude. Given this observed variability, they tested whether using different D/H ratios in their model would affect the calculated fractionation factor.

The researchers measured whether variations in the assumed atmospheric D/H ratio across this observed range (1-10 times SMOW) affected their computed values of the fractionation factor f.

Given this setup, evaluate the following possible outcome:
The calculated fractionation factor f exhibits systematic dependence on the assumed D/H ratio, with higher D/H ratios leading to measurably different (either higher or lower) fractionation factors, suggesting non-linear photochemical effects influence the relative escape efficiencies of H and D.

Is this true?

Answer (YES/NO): NO